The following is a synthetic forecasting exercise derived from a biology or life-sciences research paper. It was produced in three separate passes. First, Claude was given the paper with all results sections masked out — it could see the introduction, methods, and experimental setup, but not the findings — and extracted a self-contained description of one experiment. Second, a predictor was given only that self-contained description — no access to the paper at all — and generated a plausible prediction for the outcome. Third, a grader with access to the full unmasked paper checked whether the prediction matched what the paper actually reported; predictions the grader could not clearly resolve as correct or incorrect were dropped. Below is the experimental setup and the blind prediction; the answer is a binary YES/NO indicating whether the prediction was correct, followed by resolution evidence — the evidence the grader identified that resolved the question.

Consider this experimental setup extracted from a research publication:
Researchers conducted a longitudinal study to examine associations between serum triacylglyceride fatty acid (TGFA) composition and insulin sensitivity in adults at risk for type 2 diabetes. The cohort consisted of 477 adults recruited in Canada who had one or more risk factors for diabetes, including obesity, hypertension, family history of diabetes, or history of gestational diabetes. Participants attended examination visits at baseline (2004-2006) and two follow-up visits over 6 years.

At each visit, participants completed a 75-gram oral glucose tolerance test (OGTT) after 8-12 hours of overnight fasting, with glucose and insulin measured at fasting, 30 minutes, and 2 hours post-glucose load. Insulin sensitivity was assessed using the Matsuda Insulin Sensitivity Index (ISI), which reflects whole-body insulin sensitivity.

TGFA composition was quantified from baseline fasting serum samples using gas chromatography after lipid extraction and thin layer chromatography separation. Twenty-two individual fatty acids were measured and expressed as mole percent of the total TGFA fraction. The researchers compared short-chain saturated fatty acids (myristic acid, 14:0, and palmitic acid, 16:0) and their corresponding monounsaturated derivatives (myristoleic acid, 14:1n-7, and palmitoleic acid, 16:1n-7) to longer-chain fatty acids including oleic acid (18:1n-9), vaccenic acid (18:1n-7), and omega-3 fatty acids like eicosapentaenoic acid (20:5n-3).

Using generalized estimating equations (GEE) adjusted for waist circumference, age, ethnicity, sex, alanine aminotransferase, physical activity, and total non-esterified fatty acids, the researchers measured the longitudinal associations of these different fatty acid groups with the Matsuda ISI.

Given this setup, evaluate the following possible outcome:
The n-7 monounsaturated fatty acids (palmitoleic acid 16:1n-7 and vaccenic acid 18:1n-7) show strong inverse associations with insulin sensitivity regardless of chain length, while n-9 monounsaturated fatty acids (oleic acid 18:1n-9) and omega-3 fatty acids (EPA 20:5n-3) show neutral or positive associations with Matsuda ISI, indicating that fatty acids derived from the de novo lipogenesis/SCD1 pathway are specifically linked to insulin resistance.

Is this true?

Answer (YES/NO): NO